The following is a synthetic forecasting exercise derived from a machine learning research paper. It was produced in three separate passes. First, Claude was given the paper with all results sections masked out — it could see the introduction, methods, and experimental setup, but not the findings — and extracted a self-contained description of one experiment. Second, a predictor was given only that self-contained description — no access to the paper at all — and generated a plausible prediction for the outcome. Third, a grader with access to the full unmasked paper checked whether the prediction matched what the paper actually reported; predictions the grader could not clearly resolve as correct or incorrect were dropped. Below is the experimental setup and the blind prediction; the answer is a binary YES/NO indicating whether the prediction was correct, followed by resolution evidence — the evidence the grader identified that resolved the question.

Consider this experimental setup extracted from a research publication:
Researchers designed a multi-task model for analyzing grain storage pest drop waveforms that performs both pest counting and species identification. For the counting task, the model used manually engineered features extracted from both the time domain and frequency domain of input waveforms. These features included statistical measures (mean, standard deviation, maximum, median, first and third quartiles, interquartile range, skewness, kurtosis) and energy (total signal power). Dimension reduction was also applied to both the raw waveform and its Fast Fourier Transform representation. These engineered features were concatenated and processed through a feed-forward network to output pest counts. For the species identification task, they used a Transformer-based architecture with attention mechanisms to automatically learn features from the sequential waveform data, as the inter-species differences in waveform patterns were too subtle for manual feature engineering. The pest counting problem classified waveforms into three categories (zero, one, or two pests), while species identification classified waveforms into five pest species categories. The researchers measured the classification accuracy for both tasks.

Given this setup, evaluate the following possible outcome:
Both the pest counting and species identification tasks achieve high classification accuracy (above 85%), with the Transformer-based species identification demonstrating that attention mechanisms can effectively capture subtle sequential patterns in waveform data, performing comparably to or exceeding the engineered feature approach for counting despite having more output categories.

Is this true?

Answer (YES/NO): NO